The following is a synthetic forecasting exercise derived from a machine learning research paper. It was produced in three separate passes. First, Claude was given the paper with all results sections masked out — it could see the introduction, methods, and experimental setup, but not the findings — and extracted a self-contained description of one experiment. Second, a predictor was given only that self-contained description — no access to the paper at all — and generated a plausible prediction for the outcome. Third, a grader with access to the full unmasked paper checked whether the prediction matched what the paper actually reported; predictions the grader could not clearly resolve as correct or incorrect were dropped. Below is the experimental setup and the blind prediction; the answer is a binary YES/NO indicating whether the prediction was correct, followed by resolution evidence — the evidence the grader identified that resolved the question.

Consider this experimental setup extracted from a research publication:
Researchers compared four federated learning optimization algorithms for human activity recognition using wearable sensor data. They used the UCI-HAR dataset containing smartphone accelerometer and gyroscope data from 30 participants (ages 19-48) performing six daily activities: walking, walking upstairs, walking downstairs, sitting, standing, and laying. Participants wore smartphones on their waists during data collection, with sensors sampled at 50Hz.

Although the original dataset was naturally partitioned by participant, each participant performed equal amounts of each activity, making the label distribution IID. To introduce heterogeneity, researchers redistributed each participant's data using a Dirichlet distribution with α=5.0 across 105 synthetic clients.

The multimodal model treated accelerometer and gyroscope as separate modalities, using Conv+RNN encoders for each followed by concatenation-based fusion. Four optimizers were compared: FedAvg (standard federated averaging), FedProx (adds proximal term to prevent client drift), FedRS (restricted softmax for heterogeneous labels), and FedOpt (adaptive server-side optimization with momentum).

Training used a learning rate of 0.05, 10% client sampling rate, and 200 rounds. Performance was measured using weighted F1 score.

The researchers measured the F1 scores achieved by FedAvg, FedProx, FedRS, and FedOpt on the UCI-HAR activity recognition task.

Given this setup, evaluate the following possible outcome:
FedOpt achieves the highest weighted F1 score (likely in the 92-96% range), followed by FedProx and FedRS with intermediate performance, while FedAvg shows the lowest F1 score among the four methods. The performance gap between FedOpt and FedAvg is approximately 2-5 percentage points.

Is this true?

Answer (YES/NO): NO